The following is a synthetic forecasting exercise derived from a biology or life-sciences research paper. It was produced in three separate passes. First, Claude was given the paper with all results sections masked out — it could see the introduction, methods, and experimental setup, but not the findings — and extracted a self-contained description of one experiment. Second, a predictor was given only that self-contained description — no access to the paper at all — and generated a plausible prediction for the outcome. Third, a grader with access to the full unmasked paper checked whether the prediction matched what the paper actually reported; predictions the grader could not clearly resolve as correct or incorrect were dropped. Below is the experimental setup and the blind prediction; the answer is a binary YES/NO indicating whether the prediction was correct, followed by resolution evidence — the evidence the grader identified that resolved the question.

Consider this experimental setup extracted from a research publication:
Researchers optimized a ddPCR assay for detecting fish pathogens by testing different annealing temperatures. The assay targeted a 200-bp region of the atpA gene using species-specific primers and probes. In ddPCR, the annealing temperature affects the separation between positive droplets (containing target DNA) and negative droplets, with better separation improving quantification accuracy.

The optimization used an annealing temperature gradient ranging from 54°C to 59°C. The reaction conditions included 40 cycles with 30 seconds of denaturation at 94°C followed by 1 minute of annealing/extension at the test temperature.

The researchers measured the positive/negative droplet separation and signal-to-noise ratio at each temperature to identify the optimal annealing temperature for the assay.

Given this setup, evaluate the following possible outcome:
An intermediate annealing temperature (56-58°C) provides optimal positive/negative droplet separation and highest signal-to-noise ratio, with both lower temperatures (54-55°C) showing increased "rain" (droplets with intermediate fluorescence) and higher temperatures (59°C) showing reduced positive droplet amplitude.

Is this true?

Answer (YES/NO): NO